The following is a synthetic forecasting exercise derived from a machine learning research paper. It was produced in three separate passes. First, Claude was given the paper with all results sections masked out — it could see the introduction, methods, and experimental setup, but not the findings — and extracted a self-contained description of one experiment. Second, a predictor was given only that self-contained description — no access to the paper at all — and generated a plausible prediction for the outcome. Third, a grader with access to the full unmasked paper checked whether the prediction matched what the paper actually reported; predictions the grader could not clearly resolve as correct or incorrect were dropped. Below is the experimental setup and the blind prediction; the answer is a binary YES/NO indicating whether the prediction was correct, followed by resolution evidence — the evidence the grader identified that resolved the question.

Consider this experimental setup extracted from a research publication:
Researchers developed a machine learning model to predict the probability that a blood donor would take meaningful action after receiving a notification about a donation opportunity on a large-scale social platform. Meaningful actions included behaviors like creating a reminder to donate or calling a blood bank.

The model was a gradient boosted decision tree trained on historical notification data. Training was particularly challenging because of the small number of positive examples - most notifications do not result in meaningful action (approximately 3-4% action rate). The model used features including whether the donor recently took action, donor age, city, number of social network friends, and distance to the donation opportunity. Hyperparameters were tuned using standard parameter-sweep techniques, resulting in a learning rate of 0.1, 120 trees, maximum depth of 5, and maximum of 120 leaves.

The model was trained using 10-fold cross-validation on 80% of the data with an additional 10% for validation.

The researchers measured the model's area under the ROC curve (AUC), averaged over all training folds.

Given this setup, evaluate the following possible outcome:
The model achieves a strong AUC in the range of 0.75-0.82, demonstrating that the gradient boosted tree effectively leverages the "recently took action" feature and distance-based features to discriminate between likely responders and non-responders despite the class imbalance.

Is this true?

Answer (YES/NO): NO